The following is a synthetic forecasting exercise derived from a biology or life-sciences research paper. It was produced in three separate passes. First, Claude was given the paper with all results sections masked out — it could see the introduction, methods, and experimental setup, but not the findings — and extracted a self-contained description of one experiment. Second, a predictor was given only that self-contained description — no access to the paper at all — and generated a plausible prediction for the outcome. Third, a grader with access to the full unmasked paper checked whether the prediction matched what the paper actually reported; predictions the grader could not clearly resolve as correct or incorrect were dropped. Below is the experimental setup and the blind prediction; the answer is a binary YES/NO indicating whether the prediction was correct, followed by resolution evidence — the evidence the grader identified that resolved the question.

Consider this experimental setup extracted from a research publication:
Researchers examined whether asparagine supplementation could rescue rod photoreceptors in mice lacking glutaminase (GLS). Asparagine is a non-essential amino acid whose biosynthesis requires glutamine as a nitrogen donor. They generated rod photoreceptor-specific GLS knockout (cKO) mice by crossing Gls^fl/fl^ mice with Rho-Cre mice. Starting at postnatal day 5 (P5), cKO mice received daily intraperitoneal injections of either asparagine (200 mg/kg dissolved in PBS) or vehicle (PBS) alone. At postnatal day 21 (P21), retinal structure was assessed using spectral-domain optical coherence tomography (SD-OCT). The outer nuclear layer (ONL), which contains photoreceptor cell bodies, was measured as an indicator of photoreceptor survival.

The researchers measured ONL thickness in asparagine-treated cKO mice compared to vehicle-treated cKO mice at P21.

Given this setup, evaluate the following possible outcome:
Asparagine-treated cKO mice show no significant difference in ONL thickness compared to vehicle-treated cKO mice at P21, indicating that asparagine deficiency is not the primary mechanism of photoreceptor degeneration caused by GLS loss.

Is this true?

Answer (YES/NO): NO